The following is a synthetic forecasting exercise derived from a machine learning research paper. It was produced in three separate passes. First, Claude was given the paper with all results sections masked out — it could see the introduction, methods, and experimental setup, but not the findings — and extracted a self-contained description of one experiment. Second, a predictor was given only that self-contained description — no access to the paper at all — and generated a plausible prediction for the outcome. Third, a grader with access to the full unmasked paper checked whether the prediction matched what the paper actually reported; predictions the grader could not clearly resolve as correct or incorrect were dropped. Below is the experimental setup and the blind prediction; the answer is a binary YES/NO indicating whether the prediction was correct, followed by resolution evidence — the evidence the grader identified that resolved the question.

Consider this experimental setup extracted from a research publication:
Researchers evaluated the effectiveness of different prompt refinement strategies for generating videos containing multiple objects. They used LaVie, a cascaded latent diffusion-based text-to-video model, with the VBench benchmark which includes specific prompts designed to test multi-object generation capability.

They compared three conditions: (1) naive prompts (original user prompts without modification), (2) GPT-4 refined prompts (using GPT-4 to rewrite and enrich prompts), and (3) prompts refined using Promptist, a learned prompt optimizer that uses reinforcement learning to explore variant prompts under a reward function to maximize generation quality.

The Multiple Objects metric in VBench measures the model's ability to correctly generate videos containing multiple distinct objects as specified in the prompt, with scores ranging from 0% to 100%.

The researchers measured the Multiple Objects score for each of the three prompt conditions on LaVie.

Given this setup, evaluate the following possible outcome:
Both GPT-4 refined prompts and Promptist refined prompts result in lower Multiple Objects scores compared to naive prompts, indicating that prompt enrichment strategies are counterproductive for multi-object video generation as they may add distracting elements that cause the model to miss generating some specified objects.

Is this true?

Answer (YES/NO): NO